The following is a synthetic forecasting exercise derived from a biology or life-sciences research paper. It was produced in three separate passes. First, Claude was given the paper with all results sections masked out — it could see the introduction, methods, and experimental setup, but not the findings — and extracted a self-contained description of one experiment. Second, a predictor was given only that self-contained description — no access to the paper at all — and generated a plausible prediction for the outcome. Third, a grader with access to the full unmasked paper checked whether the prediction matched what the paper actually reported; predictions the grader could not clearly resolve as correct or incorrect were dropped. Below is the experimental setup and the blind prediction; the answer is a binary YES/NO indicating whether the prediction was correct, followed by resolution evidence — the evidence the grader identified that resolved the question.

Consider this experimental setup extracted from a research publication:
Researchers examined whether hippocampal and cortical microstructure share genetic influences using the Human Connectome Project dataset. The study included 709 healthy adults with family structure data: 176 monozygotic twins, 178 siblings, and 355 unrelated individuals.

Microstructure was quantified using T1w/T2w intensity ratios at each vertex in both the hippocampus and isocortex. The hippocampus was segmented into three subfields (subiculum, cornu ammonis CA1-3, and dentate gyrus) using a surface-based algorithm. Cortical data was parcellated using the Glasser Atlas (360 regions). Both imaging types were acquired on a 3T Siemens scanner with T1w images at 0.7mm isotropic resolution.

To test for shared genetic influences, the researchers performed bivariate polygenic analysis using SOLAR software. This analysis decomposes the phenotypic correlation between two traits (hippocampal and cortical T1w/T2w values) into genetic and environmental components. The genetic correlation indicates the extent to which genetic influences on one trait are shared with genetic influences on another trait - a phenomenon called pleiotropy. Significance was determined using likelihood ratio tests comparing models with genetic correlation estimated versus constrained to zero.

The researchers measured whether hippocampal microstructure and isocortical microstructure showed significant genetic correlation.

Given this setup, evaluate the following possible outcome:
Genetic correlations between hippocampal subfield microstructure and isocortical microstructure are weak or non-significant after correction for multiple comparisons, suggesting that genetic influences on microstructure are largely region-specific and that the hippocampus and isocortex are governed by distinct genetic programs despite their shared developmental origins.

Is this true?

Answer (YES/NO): NO